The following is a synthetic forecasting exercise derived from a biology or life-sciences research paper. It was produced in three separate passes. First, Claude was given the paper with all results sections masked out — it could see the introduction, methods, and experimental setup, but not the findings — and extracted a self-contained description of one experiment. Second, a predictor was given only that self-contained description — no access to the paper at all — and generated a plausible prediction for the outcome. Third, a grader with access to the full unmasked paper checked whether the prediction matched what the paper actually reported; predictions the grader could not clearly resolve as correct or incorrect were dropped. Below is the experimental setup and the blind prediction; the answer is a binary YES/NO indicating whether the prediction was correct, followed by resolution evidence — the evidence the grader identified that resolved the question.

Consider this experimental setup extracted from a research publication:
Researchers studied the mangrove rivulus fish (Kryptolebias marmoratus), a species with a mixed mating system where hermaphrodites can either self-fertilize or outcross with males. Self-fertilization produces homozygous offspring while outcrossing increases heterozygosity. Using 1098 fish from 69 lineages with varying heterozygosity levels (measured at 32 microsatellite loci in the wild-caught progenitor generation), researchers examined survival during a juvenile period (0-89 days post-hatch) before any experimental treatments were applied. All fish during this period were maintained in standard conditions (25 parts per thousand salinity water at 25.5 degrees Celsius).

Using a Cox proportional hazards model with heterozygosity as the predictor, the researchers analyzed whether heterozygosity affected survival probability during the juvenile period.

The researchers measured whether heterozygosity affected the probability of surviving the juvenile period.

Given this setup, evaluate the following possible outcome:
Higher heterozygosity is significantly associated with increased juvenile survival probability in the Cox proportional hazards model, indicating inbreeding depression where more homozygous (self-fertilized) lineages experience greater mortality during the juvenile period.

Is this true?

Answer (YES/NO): NO